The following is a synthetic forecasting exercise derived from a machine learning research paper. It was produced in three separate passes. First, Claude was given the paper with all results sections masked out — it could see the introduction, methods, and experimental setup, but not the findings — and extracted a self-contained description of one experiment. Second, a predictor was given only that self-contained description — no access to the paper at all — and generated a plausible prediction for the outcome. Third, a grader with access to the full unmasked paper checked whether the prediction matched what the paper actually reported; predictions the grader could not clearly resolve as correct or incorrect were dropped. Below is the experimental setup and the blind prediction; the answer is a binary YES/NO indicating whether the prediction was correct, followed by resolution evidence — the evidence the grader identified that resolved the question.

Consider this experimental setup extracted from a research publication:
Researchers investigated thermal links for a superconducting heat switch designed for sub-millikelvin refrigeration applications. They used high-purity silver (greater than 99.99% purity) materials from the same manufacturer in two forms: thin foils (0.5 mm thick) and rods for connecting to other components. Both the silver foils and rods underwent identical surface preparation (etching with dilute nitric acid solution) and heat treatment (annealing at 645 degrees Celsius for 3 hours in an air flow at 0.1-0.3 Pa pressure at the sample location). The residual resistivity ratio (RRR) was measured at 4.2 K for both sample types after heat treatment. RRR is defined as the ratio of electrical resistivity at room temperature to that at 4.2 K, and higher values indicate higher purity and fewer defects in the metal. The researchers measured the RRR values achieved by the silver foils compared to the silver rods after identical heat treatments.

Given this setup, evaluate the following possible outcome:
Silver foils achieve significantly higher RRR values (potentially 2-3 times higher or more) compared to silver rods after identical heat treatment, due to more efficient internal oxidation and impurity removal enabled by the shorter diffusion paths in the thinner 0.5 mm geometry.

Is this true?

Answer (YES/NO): NO